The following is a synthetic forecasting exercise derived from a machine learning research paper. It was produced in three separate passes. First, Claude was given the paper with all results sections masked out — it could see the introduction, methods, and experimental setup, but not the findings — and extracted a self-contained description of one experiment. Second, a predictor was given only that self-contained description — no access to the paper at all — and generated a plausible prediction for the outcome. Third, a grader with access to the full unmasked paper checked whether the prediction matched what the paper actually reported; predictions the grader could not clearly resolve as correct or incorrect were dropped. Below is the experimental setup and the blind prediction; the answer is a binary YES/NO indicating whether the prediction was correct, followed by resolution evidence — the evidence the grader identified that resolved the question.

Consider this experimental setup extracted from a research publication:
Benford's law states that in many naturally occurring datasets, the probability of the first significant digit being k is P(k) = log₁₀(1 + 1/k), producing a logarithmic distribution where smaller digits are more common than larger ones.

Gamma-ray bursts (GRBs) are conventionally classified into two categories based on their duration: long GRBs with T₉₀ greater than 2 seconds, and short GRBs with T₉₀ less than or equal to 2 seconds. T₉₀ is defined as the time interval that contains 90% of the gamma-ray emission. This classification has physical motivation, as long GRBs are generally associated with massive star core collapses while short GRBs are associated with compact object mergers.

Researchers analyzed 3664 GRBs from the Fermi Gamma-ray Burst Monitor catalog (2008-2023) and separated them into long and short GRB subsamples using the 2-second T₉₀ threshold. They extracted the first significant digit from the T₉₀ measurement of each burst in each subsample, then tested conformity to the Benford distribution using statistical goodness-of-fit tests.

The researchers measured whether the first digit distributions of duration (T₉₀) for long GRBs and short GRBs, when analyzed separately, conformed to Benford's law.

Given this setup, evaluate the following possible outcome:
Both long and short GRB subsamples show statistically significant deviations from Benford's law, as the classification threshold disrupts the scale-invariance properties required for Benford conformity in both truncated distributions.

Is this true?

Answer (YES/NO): YES